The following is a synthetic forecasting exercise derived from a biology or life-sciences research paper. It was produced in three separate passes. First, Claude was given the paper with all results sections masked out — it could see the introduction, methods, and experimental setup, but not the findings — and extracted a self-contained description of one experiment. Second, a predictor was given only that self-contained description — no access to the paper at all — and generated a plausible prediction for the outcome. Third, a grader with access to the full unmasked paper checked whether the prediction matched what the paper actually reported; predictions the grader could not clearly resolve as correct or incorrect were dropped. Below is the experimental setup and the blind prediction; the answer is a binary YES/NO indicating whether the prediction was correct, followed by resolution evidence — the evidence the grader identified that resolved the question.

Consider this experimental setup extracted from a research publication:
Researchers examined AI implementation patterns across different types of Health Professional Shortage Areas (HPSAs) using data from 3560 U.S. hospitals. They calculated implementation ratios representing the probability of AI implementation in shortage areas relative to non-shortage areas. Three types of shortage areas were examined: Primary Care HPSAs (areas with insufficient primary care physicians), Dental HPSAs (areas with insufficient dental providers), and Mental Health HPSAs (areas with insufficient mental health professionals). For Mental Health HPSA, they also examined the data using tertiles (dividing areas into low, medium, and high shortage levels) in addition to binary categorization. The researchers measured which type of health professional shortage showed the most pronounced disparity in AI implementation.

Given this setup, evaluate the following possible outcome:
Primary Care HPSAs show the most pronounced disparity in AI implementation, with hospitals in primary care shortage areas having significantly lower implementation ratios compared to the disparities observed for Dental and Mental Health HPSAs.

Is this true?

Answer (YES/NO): NO